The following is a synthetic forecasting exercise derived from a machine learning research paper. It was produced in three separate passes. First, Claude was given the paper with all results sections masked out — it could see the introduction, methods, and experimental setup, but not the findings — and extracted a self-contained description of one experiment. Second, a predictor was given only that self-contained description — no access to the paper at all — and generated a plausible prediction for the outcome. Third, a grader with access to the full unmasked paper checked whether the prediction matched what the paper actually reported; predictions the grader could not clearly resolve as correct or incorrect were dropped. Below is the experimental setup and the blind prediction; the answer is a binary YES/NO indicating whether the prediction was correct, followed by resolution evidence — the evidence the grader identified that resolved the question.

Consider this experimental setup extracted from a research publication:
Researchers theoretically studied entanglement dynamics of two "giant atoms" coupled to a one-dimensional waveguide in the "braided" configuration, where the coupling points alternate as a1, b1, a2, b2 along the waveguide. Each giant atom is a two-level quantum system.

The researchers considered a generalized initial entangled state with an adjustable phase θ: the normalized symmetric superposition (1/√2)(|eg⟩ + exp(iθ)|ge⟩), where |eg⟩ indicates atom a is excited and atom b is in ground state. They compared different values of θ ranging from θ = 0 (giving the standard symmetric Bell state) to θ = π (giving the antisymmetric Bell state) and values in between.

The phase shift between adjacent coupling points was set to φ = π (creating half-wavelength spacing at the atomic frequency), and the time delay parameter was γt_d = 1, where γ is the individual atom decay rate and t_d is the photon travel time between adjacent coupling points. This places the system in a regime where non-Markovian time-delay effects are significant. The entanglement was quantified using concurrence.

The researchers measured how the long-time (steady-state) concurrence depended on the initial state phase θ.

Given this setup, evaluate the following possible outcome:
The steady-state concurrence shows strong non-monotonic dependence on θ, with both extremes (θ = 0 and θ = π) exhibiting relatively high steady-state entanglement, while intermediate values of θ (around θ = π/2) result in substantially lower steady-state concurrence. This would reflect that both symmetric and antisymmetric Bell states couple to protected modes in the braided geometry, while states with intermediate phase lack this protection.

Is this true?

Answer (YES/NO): NO